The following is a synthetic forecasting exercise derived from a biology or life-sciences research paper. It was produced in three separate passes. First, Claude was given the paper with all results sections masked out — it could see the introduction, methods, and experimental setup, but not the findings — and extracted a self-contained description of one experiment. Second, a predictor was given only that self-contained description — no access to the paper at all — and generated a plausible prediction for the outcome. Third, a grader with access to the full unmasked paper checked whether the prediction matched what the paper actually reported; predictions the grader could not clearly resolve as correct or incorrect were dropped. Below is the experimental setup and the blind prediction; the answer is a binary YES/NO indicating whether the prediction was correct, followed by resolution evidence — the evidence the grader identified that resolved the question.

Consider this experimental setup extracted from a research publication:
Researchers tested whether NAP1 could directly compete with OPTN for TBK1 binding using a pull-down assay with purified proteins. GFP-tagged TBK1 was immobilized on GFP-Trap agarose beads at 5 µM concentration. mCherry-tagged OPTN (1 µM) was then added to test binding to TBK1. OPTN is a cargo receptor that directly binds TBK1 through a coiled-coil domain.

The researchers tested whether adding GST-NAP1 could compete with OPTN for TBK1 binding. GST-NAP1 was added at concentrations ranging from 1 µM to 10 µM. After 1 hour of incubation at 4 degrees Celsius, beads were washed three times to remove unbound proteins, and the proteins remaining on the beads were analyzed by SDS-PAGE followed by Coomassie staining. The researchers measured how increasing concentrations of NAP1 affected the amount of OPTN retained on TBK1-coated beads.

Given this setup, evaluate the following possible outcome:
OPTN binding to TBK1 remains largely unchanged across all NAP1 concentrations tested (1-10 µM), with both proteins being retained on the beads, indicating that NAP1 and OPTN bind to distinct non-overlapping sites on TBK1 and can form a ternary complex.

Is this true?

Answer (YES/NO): NO